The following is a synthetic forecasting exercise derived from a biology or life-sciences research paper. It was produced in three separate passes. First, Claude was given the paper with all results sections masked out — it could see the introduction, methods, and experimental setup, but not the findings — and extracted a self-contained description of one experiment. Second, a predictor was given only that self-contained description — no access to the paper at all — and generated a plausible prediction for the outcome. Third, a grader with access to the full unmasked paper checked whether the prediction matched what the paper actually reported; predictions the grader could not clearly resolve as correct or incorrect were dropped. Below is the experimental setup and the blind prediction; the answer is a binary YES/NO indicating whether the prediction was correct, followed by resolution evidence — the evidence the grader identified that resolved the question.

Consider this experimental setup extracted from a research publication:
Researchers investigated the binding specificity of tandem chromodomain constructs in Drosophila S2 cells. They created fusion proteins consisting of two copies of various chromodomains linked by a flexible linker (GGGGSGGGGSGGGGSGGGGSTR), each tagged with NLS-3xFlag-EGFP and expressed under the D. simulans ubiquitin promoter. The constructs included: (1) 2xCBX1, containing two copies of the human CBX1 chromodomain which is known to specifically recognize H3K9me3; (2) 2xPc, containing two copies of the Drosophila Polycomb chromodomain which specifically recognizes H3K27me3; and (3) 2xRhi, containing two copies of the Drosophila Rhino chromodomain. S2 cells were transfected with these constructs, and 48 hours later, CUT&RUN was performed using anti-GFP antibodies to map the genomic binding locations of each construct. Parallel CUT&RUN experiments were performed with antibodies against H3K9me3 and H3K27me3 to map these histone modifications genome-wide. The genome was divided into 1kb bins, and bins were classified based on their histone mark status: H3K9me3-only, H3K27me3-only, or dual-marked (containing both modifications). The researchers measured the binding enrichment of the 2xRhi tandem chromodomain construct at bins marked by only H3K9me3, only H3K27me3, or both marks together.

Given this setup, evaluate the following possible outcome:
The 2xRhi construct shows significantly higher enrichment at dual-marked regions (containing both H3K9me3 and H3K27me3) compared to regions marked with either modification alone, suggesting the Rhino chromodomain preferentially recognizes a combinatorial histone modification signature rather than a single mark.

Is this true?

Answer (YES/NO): YES